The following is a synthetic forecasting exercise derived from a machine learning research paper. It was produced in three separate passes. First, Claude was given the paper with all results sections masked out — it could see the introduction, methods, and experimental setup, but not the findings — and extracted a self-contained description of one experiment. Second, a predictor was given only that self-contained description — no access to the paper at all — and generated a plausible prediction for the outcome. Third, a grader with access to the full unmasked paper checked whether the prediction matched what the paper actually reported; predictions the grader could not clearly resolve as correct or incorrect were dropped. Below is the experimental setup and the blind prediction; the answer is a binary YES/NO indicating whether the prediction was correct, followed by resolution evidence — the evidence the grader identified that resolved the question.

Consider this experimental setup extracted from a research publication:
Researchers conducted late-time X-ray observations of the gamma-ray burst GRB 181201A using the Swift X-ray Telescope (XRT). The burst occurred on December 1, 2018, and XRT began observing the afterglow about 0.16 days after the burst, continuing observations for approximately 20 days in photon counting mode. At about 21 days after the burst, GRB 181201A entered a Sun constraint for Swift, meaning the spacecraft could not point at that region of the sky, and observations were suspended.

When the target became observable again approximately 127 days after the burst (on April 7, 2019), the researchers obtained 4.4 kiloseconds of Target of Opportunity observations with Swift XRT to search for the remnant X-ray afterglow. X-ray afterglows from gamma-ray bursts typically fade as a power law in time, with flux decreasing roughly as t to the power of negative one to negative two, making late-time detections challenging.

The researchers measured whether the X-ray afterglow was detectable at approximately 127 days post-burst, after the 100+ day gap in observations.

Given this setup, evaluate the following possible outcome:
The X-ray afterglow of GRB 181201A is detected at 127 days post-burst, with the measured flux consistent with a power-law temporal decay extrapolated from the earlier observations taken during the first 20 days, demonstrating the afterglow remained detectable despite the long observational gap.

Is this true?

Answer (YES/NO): NO